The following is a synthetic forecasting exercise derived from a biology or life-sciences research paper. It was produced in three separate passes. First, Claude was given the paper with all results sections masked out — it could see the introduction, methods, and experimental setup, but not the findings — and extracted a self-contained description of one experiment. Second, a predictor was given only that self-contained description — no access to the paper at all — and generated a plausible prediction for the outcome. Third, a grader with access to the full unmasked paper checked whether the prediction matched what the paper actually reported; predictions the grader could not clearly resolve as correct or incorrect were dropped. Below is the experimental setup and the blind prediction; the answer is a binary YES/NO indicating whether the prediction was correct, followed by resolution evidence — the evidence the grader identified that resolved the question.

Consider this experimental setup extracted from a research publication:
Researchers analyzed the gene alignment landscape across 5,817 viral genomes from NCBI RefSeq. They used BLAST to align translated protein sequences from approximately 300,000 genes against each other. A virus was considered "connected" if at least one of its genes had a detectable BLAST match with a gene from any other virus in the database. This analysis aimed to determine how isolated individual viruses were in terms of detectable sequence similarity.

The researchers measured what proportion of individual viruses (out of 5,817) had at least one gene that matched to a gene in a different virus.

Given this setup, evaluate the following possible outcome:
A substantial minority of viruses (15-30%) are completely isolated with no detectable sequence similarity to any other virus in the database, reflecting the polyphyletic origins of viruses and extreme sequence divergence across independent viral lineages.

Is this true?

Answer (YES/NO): YES